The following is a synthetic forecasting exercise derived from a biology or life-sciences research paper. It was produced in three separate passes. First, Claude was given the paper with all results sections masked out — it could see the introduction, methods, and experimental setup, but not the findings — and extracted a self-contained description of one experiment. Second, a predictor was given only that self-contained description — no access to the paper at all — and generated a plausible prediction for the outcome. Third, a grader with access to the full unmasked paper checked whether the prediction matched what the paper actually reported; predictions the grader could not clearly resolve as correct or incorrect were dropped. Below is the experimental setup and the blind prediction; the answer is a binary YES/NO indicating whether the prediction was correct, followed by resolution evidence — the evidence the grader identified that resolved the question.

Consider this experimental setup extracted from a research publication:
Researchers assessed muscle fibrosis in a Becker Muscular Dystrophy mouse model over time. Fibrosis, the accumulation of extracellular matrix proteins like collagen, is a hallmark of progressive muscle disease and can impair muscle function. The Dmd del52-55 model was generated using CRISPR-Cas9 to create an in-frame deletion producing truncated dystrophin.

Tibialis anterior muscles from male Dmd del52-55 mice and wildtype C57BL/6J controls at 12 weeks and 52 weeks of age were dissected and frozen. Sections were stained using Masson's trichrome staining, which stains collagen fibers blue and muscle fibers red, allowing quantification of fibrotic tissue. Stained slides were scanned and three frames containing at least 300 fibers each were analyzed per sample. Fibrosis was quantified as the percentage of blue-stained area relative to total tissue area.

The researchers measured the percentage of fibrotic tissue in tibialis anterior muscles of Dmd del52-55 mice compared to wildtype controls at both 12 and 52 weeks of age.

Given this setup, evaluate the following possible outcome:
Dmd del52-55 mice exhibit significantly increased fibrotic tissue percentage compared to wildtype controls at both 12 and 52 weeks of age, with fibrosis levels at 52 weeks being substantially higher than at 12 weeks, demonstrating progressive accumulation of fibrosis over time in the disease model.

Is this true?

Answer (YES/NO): NO